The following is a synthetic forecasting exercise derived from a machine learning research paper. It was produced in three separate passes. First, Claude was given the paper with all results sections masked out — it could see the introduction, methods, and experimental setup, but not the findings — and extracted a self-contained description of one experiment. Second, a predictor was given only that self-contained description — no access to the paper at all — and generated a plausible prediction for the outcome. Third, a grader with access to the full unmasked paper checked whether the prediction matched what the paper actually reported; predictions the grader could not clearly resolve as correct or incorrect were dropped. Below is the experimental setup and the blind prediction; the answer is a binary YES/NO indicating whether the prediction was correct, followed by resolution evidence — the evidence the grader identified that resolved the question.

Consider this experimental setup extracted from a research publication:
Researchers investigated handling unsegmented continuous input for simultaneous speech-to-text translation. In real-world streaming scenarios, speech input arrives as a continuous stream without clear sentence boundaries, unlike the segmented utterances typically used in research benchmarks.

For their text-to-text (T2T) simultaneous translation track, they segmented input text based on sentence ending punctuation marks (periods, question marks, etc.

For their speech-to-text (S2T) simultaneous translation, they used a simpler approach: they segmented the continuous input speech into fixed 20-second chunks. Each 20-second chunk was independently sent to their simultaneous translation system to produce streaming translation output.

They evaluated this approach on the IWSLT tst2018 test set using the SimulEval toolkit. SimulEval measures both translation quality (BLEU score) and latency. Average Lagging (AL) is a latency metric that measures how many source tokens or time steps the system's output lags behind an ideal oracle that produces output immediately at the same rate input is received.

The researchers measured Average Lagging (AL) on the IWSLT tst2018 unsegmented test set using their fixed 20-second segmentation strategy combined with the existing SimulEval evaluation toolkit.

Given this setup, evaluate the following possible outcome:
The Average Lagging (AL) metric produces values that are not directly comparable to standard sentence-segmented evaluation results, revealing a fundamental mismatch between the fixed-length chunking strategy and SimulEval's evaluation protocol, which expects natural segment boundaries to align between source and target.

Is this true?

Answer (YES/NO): YES